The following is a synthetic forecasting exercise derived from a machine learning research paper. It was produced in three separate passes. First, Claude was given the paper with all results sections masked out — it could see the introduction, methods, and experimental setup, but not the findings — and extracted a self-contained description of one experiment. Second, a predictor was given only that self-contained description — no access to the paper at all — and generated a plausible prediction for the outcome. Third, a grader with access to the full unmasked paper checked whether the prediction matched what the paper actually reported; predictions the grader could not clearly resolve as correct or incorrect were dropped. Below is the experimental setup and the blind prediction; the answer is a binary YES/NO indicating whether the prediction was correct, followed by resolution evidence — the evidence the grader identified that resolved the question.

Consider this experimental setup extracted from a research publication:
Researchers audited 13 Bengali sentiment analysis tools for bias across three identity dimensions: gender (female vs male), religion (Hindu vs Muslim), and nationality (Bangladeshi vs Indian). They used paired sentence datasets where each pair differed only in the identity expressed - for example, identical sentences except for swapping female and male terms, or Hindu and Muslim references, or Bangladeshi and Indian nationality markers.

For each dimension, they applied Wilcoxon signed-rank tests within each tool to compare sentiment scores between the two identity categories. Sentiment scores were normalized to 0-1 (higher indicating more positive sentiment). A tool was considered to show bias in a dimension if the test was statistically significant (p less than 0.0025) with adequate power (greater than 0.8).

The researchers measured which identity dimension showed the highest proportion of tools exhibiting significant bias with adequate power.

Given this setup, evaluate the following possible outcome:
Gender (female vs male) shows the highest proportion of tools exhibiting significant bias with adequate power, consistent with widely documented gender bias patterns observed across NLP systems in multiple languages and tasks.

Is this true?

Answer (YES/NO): NO